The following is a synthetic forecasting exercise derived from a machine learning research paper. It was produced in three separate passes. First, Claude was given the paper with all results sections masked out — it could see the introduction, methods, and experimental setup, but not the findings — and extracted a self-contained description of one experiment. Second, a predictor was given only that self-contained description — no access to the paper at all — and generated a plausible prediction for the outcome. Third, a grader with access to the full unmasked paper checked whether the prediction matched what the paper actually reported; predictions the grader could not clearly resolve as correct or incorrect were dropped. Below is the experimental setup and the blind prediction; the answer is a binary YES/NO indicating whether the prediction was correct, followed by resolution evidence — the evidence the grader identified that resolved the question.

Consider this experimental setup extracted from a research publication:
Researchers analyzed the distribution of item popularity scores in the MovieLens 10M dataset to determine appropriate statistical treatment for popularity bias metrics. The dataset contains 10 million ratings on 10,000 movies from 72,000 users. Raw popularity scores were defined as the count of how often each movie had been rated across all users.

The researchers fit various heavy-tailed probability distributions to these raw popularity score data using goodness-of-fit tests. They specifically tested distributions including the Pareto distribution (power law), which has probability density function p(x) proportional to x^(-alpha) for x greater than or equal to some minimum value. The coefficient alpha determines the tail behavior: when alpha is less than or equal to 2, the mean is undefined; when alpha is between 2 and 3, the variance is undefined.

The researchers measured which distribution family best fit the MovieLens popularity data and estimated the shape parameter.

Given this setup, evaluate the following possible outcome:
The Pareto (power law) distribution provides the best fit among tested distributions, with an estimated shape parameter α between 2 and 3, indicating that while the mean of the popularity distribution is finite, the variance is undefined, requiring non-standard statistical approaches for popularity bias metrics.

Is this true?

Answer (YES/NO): NO